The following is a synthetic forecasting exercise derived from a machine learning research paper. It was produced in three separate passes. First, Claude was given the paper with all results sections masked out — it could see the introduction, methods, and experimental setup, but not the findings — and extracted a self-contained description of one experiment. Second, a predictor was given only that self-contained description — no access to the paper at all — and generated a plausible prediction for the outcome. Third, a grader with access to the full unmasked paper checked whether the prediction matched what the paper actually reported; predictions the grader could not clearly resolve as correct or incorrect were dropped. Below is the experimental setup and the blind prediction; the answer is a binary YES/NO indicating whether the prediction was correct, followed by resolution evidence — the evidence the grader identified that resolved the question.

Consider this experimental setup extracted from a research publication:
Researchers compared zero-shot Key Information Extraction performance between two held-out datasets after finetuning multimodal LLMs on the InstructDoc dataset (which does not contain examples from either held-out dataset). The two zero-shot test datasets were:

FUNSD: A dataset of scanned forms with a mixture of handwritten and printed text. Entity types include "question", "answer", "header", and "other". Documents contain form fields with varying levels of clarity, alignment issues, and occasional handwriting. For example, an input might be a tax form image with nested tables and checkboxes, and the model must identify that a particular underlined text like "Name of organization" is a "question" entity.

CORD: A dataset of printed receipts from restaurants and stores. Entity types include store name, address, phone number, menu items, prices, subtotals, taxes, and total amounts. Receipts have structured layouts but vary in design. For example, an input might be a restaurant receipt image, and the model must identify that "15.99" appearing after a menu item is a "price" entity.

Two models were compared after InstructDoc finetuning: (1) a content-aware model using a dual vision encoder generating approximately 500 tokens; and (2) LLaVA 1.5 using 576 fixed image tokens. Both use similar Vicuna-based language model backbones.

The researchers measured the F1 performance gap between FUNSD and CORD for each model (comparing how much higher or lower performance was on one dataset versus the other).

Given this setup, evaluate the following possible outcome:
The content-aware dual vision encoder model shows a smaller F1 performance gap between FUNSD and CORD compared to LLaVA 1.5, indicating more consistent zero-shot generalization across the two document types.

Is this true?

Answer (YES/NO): YES